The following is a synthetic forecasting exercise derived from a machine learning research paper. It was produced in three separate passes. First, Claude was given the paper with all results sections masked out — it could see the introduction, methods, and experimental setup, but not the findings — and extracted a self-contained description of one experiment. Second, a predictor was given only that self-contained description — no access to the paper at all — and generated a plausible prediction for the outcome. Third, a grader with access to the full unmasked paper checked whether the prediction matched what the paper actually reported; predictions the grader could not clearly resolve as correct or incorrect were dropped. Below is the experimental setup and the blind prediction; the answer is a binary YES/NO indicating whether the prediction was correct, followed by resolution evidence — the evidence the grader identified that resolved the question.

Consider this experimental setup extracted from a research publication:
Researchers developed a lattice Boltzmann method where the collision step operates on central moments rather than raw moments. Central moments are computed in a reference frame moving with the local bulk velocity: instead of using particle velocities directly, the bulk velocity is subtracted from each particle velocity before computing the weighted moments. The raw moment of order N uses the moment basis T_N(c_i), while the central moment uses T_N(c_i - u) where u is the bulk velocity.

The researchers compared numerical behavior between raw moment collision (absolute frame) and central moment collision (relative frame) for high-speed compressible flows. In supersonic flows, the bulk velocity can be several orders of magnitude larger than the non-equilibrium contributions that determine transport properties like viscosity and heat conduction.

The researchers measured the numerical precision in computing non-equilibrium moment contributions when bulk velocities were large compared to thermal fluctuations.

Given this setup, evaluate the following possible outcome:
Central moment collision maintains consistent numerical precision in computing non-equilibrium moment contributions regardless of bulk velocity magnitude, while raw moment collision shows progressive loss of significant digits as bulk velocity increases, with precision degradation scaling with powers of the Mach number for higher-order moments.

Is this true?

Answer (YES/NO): NO